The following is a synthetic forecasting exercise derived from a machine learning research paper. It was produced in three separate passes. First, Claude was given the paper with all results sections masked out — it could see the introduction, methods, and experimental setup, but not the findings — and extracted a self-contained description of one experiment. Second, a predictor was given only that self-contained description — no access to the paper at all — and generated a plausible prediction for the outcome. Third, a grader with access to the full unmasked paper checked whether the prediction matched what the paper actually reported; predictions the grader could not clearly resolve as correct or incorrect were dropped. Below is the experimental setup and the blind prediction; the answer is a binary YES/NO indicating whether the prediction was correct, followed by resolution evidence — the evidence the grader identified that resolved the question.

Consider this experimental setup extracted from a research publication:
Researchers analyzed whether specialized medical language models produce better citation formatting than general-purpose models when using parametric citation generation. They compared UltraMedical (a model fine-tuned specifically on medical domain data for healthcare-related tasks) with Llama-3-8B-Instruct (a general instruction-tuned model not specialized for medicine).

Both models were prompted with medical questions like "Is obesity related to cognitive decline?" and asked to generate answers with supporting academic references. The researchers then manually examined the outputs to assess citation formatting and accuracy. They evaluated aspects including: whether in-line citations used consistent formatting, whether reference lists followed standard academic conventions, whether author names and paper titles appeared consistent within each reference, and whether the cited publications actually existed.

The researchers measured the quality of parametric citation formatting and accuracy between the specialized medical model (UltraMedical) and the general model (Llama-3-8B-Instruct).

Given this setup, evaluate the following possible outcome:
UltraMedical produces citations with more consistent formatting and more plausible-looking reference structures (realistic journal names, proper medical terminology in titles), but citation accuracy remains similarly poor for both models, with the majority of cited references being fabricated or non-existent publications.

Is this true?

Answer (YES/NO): NO